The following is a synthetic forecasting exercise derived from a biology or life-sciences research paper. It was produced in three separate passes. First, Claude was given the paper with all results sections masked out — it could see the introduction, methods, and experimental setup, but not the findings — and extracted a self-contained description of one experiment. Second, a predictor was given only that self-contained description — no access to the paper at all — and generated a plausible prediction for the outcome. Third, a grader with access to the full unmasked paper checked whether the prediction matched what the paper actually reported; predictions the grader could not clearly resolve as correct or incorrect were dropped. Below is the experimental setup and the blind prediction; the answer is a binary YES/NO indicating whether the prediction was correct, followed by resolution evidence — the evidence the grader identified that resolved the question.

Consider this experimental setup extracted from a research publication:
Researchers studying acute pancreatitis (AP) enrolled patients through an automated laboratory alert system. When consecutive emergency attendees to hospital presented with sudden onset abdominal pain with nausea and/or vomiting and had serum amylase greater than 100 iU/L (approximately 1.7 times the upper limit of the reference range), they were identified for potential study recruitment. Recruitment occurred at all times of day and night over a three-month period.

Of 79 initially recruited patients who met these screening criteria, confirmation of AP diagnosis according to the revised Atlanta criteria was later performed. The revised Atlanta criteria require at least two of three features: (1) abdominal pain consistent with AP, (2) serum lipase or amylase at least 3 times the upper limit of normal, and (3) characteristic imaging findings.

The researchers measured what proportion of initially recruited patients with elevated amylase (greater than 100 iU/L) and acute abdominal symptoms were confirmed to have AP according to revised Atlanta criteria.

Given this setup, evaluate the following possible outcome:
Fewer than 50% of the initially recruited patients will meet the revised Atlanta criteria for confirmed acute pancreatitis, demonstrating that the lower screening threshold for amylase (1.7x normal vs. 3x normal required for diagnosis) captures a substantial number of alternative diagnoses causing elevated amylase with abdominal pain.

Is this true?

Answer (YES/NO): NO